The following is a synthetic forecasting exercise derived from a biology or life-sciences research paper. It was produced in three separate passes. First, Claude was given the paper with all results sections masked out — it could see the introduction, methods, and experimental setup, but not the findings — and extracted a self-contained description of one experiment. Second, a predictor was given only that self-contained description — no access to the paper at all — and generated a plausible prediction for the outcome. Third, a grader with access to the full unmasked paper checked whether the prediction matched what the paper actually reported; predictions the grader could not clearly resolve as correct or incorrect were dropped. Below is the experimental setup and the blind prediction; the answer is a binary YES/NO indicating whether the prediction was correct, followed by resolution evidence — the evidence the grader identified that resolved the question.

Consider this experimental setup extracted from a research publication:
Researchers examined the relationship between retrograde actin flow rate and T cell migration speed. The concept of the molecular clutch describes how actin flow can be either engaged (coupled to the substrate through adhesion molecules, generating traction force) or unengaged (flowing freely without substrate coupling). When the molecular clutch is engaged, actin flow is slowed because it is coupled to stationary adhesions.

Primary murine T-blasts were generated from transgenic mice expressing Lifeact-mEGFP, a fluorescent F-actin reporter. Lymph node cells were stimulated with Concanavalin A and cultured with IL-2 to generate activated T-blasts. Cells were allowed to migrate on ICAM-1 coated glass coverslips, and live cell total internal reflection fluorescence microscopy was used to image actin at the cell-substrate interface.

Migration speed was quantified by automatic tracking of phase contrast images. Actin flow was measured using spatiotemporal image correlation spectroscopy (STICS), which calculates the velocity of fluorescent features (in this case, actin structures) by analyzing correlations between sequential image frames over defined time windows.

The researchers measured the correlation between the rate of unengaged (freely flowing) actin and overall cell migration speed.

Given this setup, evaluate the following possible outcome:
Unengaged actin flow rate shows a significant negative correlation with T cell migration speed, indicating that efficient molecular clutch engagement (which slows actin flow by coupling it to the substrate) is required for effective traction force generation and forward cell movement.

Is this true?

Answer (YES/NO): NO